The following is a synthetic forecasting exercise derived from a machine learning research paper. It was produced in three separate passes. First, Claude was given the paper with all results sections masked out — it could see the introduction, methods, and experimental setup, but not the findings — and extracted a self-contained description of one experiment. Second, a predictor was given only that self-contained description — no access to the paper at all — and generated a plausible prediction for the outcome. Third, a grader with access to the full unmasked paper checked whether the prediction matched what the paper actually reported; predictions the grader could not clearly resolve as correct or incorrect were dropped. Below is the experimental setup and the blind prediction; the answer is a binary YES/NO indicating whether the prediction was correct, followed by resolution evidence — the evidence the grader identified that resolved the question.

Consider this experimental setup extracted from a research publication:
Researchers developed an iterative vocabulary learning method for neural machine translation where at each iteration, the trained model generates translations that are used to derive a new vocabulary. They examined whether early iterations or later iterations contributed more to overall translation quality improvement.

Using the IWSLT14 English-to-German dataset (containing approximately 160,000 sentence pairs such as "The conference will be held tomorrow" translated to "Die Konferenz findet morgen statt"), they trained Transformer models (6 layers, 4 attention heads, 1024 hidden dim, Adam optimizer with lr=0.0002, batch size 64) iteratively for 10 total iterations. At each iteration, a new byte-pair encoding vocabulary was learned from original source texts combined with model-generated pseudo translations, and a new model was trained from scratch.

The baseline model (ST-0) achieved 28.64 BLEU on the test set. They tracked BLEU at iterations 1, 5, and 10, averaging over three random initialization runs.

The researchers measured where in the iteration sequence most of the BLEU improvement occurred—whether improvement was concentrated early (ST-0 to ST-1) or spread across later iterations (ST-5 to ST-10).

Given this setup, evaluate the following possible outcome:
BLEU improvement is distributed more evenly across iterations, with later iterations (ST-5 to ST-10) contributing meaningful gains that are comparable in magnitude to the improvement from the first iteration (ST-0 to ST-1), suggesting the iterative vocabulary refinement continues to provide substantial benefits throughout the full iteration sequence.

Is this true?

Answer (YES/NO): NO